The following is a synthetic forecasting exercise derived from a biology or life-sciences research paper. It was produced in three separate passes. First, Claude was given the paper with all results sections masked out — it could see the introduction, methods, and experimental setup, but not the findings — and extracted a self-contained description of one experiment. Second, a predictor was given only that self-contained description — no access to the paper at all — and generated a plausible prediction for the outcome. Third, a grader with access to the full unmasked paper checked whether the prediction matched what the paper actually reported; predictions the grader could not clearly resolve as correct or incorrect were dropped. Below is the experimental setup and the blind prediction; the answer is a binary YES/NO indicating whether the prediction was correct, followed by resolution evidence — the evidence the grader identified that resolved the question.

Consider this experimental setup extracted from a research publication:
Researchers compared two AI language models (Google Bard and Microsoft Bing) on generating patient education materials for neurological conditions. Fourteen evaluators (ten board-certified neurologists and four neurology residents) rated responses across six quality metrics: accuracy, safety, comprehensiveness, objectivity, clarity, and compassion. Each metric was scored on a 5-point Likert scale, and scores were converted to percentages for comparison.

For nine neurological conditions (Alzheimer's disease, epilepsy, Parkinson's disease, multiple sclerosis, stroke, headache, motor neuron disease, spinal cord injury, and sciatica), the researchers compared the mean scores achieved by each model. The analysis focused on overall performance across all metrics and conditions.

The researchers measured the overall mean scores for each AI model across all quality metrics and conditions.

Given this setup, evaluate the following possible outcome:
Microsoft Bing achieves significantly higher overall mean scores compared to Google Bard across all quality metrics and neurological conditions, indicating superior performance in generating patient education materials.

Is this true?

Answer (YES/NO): NO